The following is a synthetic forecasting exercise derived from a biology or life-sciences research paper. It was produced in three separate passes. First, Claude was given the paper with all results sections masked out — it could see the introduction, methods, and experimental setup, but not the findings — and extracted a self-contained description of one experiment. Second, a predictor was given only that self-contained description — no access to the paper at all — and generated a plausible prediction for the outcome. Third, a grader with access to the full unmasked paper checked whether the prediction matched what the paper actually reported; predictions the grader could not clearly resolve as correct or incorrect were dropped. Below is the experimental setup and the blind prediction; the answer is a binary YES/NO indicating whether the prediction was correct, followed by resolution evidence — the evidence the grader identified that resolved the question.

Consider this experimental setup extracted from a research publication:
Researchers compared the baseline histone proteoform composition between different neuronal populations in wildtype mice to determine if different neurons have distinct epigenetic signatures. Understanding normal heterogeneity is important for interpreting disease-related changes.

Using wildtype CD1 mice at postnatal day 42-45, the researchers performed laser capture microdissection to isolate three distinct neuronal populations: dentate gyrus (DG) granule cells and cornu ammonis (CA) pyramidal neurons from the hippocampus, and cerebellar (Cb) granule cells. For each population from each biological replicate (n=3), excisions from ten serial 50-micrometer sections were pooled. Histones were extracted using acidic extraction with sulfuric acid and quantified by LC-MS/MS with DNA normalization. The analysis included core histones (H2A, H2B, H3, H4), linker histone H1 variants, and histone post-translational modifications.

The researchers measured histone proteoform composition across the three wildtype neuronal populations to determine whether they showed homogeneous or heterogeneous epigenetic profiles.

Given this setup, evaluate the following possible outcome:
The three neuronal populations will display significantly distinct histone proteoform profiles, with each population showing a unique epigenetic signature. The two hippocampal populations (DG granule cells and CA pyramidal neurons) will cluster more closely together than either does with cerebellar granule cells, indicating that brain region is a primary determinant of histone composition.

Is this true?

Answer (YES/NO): YES